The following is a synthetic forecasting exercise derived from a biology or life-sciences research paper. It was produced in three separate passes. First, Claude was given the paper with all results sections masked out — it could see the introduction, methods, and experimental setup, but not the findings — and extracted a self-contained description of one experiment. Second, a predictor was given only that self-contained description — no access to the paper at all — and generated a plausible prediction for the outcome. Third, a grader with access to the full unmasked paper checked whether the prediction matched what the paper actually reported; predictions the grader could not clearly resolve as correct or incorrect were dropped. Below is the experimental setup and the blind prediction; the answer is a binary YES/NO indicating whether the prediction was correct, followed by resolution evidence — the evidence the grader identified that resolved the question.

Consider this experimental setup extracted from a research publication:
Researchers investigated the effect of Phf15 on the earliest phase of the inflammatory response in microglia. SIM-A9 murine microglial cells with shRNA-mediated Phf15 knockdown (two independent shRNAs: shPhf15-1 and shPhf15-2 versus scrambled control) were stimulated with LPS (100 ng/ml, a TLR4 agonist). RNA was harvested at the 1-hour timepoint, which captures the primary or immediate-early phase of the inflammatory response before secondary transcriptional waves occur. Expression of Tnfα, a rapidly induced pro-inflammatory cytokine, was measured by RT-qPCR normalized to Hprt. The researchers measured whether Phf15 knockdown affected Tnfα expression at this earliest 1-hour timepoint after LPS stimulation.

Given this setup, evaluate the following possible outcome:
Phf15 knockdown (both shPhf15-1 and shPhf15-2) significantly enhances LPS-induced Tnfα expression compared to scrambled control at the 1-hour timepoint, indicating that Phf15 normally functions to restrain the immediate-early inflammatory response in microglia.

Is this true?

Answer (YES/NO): NO